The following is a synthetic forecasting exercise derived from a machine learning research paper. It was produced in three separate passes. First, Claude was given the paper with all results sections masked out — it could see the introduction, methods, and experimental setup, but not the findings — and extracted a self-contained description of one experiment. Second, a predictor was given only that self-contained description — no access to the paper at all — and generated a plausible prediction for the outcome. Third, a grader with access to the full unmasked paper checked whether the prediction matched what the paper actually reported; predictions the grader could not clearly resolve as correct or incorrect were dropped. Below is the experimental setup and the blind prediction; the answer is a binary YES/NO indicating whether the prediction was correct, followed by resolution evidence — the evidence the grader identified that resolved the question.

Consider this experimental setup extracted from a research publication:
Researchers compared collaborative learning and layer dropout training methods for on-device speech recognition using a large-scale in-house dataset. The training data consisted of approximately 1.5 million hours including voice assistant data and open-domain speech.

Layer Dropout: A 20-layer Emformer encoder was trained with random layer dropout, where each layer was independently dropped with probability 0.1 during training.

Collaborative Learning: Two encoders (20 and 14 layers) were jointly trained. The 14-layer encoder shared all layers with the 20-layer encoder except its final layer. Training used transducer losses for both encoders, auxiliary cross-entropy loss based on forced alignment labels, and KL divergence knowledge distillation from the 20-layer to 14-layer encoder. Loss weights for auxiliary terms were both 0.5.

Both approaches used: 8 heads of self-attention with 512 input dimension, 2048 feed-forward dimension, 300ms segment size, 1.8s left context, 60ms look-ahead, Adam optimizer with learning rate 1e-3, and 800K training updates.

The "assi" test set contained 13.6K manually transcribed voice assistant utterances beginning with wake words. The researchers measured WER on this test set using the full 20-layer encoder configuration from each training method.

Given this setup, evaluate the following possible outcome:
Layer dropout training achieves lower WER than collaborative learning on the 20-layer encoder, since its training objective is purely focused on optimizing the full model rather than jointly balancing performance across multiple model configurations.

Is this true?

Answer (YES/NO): YES